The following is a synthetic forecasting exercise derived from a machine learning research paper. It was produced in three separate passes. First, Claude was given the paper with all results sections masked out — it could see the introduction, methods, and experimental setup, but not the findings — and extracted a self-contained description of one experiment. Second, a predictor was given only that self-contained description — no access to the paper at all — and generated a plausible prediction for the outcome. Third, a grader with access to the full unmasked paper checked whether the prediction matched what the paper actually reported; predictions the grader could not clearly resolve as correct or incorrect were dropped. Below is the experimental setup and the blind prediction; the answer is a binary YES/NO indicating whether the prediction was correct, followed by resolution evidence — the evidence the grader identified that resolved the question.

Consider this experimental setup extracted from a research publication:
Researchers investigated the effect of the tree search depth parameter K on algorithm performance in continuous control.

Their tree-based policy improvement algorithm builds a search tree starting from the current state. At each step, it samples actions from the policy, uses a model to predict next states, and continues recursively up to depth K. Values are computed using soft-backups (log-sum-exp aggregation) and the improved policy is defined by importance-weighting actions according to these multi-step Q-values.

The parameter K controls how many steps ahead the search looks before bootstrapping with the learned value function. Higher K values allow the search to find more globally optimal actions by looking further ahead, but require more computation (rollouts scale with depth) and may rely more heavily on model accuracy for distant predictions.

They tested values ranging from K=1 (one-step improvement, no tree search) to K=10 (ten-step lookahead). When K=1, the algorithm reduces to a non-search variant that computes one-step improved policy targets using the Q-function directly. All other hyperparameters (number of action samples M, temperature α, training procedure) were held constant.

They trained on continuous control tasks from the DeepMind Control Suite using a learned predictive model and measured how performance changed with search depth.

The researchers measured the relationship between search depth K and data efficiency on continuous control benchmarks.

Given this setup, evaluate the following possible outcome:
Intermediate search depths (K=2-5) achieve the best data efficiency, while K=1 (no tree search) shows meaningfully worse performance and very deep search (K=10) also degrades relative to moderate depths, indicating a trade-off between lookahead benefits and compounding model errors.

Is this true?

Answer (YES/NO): NO